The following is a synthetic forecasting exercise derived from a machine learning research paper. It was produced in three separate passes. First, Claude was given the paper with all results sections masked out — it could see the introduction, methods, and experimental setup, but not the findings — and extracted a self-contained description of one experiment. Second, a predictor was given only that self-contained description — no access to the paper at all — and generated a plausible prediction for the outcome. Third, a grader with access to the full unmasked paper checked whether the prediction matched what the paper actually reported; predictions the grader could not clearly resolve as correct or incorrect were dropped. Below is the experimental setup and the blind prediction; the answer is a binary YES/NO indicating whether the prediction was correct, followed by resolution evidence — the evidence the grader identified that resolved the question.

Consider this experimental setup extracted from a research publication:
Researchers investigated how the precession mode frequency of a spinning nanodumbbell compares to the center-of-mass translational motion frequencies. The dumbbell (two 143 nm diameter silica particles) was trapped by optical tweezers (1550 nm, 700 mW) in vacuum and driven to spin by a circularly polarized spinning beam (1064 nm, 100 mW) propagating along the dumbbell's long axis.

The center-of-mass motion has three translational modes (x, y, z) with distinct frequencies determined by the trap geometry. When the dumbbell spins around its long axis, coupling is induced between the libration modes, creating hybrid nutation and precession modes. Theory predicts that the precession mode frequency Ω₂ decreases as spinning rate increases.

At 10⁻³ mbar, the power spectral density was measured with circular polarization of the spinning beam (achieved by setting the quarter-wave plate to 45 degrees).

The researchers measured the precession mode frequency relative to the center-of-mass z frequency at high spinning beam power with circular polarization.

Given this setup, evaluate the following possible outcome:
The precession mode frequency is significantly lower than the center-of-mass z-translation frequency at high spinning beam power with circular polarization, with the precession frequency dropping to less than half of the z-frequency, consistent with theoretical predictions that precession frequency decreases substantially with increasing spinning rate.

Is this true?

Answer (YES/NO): NO